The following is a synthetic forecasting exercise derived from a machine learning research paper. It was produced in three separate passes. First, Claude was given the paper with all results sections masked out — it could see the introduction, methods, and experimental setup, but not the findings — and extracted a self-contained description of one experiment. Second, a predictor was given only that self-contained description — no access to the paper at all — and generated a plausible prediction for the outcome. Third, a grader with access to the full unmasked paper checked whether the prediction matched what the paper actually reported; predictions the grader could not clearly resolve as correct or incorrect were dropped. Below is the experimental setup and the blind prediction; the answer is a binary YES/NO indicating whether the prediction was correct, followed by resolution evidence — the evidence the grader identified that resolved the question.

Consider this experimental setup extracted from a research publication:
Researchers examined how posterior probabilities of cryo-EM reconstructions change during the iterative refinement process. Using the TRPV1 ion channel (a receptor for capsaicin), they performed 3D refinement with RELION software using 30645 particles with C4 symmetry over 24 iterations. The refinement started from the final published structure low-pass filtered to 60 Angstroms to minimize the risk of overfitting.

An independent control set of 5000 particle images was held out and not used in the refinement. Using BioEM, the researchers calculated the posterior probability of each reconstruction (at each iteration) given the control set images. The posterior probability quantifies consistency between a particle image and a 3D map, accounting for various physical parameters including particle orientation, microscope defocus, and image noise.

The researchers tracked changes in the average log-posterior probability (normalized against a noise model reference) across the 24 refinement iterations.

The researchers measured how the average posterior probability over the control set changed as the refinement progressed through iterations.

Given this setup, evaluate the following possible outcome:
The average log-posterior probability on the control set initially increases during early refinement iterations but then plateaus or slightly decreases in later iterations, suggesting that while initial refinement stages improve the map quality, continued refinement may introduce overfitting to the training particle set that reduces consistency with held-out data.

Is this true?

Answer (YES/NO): NO